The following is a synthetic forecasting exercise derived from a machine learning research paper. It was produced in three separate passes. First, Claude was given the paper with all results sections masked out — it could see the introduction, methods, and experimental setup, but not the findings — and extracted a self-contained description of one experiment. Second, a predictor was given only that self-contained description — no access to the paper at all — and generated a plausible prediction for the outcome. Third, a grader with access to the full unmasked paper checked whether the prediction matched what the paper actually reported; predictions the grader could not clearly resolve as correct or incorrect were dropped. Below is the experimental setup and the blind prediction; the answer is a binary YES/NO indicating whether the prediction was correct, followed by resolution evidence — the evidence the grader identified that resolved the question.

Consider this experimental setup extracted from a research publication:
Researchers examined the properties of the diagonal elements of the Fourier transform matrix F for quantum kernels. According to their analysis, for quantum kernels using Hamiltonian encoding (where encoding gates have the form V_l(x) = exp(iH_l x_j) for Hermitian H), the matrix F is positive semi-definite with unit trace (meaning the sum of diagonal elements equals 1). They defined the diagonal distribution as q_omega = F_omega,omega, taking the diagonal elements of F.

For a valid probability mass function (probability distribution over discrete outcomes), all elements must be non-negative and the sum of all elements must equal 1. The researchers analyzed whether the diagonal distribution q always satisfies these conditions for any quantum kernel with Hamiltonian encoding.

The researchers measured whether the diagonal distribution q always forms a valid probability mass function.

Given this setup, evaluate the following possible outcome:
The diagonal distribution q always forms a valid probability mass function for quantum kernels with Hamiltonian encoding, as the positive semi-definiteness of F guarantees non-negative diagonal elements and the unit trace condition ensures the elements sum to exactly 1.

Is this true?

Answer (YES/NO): YES